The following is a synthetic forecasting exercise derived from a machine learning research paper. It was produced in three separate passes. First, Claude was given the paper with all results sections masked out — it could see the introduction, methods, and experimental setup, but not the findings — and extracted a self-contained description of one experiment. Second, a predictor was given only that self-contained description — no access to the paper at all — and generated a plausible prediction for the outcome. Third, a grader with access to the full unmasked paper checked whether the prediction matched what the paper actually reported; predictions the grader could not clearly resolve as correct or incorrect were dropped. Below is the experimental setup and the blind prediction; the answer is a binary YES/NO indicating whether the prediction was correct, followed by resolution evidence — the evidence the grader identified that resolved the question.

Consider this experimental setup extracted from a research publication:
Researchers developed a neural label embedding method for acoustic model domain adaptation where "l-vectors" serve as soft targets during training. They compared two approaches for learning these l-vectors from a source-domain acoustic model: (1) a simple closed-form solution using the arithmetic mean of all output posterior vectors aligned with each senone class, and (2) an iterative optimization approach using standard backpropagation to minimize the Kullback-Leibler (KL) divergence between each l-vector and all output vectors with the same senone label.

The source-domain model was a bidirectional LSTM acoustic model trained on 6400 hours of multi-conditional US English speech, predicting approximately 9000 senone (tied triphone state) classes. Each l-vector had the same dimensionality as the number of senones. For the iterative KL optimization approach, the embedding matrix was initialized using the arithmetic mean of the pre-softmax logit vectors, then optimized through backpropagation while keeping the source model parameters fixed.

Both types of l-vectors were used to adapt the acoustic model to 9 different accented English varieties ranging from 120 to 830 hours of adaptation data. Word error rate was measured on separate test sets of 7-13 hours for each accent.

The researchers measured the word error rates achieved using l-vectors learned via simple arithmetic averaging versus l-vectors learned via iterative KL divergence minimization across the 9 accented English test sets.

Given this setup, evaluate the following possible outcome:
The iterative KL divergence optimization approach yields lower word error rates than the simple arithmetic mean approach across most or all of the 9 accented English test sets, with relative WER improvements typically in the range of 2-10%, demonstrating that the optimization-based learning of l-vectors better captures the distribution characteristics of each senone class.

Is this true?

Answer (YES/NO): NO